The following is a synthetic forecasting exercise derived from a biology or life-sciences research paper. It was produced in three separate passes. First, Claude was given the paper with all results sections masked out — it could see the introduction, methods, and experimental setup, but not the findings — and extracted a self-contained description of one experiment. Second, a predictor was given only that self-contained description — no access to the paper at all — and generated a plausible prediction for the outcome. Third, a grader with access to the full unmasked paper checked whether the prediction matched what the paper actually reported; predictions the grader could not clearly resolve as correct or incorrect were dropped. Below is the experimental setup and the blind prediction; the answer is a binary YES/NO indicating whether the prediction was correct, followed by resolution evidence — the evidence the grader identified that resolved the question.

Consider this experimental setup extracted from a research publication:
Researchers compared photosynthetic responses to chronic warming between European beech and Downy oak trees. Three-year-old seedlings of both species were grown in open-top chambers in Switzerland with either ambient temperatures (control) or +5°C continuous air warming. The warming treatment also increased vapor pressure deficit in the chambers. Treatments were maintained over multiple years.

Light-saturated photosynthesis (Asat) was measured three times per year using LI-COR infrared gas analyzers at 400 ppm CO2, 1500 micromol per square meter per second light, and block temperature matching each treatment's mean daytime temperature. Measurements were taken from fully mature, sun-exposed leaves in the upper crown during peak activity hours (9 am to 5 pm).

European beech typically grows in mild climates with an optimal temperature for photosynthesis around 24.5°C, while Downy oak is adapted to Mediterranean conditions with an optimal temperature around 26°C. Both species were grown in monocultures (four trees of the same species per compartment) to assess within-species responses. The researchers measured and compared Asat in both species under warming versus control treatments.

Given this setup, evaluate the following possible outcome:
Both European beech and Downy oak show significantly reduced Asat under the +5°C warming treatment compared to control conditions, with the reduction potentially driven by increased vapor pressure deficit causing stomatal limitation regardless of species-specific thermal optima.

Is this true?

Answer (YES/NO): NO